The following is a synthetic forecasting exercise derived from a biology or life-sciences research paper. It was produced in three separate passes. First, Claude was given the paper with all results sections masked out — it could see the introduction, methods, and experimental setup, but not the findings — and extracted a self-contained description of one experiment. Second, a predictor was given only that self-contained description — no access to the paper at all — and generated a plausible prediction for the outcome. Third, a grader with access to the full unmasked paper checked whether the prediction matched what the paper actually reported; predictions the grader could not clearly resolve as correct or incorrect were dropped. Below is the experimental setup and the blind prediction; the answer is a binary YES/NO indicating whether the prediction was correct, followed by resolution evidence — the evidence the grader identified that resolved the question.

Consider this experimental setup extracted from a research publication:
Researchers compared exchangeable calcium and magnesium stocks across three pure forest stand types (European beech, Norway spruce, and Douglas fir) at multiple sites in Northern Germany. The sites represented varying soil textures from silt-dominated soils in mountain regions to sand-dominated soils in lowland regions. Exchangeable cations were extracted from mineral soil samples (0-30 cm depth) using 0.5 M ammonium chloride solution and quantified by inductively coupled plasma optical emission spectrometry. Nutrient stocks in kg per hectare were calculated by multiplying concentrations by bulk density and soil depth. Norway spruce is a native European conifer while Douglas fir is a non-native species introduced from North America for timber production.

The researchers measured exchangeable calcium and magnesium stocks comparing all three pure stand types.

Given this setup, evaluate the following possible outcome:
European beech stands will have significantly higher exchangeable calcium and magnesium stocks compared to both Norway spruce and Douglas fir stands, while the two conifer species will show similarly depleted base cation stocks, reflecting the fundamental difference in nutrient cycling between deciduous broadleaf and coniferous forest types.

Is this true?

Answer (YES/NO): NO